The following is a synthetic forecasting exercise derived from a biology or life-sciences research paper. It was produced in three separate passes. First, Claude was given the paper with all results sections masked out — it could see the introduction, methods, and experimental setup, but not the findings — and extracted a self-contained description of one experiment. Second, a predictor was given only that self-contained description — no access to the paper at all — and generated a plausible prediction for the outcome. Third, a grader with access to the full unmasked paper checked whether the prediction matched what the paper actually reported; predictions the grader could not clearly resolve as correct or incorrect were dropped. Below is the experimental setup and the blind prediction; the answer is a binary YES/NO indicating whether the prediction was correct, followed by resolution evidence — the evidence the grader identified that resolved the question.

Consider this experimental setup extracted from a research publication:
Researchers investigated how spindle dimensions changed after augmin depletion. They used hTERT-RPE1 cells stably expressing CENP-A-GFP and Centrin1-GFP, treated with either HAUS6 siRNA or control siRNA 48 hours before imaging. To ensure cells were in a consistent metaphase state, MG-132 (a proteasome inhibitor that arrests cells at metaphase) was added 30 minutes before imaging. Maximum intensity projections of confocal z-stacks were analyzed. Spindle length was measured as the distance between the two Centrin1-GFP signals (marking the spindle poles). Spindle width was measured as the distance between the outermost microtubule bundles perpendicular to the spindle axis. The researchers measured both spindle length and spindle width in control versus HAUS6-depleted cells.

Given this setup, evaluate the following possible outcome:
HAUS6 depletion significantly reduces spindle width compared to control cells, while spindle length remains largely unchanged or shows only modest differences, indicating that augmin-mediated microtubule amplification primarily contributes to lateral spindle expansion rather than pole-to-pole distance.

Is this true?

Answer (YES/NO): NO